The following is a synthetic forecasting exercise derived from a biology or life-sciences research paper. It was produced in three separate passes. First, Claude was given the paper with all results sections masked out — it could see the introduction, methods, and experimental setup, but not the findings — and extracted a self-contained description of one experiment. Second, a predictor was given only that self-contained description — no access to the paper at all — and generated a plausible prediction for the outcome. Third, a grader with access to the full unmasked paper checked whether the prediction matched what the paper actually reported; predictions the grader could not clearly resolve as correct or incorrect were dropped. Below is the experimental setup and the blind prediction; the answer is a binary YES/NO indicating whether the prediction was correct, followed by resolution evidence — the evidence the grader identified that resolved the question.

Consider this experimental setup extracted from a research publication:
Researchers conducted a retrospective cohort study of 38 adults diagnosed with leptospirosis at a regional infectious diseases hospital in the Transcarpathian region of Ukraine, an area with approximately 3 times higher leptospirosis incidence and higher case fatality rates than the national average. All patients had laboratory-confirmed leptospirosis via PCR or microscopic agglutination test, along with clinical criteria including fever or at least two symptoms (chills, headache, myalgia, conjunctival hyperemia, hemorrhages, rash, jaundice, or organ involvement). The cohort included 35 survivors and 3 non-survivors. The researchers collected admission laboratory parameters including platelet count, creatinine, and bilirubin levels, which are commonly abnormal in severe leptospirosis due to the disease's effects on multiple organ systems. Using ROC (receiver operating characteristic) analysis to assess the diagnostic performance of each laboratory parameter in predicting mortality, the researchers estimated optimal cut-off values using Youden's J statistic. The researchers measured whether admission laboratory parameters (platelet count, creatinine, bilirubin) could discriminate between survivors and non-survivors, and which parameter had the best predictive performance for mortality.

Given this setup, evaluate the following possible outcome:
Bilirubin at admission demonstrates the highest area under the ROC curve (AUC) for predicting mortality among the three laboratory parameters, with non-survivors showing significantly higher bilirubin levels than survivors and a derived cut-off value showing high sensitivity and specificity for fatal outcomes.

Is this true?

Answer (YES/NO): YES